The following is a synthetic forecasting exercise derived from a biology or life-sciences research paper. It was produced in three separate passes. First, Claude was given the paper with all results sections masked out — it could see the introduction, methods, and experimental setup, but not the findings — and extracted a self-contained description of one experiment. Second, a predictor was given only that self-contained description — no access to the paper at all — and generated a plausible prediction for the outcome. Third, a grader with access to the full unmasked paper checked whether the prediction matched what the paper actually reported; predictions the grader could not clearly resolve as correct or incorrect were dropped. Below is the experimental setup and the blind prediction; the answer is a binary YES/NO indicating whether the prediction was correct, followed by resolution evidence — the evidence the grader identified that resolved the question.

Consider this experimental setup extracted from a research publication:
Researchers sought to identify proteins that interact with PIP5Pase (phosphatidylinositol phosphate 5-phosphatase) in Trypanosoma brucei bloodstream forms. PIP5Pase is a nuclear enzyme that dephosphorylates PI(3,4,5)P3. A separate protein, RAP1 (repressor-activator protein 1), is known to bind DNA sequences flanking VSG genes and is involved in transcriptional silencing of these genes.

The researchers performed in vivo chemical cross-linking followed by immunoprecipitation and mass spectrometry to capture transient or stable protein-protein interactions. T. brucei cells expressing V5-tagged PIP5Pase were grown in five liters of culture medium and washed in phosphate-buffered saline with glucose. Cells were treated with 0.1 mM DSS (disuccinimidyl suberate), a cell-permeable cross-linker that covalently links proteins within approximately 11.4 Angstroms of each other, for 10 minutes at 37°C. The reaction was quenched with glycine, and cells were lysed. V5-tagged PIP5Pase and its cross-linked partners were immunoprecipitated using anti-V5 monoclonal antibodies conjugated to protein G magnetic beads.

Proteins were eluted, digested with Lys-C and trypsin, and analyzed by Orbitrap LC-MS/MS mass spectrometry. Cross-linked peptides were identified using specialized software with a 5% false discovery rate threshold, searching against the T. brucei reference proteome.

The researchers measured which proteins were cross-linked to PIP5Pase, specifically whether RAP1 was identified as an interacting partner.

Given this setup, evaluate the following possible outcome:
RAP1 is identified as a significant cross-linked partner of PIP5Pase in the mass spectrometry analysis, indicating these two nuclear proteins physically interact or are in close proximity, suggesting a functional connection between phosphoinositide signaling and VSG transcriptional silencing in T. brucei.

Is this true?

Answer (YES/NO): NO